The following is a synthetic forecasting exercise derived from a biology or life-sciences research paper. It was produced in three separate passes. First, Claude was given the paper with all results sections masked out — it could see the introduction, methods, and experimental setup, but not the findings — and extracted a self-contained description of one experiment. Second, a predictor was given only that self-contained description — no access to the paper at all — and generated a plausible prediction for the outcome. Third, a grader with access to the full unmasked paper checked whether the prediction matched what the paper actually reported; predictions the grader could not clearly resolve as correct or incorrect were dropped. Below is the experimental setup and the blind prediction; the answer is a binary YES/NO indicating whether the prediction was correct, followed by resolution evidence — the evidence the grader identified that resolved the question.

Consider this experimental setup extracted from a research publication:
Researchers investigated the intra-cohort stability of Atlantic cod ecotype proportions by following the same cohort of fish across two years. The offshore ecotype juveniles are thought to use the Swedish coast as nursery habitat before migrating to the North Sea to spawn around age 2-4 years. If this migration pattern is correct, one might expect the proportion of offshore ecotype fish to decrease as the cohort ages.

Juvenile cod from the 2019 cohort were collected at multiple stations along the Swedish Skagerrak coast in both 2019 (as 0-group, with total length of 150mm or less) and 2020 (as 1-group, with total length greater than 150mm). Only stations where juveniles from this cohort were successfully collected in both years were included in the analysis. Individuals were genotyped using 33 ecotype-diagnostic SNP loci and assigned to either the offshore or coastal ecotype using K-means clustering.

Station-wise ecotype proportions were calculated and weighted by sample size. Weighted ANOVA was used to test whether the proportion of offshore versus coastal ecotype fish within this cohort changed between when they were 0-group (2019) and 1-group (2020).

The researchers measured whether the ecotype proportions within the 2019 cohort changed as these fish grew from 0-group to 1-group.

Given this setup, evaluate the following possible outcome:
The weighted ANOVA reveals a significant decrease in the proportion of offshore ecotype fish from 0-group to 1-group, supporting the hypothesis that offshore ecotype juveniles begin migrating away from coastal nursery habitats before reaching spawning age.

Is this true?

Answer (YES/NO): NO